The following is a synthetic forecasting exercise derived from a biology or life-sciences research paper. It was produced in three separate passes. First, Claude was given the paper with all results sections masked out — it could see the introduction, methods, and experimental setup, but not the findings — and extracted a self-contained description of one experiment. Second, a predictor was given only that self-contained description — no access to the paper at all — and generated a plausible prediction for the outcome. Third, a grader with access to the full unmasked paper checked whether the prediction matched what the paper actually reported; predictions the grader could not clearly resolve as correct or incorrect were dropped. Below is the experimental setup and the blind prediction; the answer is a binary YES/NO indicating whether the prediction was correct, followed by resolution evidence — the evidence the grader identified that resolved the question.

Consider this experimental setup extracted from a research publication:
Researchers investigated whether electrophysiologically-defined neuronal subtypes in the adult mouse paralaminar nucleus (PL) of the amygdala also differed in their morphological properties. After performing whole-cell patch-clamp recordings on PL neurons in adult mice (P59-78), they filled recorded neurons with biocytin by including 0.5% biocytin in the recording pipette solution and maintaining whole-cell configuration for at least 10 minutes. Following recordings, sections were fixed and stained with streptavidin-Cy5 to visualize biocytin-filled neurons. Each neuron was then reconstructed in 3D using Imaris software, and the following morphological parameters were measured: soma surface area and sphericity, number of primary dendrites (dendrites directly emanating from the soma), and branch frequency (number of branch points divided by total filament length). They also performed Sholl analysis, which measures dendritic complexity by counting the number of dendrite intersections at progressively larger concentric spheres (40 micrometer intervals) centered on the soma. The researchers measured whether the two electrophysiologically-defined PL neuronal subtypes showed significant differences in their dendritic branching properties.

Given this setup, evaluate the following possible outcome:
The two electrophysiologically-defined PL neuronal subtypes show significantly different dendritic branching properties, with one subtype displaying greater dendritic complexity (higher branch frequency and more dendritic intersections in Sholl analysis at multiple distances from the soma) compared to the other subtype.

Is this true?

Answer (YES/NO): NO